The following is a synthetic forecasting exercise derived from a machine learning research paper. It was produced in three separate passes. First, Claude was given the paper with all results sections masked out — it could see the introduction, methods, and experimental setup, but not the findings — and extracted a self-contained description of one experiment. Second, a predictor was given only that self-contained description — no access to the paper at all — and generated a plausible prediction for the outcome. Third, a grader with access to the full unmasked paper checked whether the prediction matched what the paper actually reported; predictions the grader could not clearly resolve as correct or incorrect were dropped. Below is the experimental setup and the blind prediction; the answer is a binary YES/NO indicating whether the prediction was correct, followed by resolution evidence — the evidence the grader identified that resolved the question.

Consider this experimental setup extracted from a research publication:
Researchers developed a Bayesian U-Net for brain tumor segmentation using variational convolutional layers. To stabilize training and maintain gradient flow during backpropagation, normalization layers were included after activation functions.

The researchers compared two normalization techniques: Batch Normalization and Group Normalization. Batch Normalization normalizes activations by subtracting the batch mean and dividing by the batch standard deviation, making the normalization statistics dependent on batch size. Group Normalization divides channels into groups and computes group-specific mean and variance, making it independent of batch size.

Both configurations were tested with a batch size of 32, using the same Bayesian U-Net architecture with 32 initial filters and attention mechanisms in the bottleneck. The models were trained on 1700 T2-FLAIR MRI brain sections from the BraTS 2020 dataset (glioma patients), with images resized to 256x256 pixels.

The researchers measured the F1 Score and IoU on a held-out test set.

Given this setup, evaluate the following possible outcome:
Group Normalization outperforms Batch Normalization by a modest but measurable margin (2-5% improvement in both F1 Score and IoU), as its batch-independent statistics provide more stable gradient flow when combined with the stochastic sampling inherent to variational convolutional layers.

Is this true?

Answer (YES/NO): NO